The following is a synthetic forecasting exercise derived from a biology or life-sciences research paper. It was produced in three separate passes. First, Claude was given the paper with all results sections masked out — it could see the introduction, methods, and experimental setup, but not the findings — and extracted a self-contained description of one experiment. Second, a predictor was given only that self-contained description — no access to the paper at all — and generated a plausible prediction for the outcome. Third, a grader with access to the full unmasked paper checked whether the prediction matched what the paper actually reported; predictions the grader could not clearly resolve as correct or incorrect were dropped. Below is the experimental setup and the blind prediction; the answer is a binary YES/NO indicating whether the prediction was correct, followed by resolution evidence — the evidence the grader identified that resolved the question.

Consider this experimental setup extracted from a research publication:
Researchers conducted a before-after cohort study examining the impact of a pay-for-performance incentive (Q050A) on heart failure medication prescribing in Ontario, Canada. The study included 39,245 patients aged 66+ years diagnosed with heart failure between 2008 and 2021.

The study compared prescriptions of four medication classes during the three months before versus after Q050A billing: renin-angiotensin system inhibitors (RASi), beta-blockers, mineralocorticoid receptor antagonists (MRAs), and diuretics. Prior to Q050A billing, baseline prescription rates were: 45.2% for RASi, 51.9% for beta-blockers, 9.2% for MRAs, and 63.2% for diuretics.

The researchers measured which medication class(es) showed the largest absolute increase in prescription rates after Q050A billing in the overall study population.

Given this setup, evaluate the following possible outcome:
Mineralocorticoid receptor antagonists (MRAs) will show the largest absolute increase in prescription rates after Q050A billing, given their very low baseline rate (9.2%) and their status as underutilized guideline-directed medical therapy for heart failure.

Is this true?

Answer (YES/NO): YES